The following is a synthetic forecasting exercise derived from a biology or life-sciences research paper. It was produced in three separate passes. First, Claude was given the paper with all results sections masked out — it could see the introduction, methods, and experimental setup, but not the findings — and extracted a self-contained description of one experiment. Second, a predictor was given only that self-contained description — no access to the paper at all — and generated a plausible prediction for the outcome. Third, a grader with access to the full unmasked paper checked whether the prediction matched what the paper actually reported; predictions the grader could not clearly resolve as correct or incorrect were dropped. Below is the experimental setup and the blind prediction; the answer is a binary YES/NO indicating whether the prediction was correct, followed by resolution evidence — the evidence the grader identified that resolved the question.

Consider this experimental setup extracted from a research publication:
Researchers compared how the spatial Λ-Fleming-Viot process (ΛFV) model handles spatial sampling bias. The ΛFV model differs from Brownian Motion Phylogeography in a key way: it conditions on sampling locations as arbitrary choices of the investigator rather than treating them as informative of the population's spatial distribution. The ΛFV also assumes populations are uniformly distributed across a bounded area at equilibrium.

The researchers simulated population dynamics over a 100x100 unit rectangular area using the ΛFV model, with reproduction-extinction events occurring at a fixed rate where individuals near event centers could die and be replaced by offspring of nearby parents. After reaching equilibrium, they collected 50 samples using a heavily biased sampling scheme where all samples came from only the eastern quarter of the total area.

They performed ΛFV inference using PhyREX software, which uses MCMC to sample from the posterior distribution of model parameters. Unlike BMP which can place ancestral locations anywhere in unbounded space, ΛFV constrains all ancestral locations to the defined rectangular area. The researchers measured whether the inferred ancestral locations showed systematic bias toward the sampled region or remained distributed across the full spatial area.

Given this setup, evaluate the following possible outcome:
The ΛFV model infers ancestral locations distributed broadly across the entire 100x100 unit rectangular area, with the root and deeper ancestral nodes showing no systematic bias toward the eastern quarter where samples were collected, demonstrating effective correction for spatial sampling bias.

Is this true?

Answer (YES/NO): YES